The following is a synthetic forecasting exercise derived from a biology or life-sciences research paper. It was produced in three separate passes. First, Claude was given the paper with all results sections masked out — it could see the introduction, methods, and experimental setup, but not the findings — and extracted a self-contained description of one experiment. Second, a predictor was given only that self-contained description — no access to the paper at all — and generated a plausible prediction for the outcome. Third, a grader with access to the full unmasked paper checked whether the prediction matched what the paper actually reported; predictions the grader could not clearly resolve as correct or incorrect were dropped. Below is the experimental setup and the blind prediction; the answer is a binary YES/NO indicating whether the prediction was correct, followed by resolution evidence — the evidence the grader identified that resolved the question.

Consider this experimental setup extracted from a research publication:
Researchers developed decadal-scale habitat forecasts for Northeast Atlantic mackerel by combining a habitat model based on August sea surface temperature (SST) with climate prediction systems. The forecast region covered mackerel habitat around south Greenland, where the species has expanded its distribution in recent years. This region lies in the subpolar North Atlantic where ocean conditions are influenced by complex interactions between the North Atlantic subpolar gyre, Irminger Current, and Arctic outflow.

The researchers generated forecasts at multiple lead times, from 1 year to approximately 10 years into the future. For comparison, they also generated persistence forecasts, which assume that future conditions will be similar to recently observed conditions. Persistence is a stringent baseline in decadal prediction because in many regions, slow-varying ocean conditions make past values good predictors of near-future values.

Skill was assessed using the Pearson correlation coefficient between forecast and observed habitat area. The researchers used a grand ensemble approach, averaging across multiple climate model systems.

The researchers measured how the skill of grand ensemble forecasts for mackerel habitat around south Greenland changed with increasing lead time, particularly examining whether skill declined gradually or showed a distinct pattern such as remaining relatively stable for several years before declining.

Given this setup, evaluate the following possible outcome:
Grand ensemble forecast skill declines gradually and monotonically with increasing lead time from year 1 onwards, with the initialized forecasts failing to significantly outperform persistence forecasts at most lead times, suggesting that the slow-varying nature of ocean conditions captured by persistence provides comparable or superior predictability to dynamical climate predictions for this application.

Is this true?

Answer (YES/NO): NO